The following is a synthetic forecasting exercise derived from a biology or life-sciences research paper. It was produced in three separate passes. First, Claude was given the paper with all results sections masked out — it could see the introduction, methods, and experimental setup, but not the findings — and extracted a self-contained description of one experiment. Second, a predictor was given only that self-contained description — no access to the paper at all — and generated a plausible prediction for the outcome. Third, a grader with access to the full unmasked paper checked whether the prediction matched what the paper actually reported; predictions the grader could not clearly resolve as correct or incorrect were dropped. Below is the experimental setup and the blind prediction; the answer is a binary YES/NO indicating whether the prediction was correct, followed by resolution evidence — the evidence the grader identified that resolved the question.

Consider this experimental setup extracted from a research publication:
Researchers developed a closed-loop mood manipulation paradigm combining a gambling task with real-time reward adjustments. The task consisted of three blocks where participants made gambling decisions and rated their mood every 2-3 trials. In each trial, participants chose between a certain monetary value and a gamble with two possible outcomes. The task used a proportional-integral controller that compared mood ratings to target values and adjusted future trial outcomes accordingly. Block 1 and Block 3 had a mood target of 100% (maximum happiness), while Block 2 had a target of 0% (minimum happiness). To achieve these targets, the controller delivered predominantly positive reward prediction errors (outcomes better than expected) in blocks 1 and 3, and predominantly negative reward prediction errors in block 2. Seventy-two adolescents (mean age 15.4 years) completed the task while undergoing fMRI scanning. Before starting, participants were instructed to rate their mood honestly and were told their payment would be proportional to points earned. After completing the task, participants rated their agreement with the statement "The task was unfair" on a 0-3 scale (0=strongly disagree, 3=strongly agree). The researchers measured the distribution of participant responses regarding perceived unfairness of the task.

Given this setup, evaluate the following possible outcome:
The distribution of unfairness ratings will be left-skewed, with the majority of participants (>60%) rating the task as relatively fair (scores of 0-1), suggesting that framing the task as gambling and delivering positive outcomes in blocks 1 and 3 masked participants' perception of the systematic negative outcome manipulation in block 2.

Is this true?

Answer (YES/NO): YES